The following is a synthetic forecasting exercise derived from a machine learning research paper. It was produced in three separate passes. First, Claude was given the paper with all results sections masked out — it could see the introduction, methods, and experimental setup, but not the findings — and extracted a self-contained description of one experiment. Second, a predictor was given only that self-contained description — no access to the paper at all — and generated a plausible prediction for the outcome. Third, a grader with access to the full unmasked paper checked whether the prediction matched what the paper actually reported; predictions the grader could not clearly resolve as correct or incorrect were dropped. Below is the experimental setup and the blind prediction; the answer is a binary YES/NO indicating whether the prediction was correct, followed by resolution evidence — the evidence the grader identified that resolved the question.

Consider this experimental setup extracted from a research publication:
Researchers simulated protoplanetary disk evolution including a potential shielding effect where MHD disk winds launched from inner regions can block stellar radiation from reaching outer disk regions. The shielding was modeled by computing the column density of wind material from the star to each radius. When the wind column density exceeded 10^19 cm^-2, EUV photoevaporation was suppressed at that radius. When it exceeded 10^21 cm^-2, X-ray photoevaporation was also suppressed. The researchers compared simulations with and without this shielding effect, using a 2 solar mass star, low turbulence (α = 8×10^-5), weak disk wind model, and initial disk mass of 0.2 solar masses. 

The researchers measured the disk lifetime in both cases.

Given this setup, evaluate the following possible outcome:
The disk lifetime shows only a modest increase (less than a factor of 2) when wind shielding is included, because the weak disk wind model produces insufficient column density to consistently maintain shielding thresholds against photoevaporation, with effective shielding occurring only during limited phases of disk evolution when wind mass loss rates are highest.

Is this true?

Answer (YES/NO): YES